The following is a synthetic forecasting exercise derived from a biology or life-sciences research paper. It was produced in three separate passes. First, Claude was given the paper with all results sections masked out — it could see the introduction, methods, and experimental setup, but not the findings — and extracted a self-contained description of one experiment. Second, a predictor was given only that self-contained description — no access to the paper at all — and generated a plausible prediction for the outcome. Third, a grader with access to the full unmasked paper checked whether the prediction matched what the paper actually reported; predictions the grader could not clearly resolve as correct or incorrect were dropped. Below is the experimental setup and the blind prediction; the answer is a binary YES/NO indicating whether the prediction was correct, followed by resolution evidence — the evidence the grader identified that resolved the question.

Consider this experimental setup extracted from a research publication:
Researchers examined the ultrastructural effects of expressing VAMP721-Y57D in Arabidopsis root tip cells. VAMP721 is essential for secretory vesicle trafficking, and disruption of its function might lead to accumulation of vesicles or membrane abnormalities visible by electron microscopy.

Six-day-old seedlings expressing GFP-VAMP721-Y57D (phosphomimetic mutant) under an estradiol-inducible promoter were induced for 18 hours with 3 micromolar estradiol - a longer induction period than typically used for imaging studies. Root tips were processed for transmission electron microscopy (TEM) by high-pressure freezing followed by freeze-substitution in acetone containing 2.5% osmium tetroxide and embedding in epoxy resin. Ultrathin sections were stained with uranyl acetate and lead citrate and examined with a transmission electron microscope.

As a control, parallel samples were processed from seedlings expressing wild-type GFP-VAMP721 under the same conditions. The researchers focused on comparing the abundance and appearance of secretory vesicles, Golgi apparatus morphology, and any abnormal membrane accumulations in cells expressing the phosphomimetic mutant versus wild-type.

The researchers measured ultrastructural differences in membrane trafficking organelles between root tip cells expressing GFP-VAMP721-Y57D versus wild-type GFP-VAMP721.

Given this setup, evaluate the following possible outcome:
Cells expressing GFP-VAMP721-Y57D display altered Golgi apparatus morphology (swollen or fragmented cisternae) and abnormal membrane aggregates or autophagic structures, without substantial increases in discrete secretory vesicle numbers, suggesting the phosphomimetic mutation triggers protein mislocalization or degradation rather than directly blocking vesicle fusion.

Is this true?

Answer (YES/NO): NO